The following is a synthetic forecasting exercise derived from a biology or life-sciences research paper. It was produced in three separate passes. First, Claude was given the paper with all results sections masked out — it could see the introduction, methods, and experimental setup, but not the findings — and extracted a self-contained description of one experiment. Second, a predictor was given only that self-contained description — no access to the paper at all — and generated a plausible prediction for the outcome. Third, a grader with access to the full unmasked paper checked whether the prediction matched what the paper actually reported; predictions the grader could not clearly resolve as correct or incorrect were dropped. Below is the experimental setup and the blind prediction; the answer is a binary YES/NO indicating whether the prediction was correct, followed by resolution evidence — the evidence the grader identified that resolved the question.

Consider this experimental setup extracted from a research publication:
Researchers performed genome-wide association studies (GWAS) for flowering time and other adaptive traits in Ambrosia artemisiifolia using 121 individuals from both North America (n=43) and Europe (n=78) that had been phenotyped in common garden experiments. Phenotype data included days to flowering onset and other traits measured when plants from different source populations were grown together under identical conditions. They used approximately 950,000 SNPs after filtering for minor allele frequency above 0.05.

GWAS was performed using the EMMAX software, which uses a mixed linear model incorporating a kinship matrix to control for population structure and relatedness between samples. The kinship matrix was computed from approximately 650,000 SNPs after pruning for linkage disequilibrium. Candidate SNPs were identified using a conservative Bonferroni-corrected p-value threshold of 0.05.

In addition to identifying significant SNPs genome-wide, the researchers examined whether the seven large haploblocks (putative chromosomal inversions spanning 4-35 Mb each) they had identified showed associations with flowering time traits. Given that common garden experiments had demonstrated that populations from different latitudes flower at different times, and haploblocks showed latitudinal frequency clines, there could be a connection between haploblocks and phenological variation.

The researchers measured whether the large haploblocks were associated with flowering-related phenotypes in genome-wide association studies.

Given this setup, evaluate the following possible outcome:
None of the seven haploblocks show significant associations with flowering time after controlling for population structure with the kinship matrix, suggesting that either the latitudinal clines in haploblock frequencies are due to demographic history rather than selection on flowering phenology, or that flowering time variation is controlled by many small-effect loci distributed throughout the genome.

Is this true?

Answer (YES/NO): NO